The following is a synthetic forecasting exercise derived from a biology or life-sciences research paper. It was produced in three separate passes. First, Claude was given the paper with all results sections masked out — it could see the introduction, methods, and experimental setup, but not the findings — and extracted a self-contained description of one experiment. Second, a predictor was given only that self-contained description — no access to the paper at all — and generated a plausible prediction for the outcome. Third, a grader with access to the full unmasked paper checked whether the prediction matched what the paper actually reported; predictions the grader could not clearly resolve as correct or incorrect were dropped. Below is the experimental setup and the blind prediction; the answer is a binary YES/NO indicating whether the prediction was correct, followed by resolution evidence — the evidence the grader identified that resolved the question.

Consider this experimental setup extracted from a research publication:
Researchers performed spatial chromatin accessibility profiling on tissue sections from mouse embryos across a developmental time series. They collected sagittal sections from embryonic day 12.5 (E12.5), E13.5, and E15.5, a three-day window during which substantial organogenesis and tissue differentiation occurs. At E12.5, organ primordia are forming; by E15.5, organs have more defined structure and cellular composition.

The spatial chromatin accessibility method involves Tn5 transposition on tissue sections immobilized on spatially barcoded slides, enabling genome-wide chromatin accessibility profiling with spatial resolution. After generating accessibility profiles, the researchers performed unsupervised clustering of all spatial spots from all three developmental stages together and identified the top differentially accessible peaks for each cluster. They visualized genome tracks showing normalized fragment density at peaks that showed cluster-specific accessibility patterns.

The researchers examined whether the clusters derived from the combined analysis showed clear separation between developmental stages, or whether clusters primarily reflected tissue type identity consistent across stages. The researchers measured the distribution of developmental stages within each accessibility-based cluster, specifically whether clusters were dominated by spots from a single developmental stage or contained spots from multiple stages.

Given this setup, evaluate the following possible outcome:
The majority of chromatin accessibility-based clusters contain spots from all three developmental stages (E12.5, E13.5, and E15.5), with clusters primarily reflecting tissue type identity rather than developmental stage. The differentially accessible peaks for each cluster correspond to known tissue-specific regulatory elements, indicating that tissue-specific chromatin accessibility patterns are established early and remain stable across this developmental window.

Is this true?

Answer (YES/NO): YES